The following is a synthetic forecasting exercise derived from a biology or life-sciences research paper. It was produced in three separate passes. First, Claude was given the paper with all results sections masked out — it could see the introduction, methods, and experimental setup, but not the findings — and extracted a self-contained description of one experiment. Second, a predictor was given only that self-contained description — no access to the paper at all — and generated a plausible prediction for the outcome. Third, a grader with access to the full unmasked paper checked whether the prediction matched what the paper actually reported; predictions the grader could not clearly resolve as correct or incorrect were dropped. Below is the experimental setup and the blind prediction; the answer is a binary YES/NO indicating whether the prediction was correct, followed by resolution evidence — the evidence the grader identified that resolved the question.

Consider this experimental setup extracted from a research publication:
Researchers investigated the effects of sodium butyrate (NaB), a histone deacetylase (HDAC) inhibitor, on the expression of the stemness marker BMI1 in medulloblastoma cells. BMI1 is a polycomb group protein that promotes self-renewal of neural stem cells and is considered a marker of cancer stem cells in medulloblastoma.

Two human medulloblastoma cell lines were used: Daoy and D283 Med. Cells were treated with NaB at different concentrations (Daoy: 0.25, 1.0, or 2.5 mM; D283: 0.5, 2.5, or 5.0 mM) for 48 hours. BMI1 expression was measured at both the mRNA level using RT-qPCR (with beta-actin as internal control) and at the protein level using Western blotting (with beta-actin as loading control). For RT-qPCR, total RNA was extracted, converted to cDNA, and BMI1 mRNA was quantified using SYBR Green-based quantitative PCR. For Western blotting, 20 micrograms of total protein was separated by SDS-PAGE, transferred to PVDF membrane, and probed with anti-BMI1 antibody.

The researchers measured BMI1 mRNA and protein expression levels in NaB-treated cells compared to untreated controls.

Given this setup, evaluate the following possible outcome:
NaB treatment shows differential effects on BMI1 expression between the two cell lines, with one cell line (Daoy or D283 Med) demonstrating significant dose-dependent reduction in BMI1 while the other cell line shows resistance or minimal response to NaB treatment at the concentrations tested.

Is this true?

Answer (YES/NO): NO